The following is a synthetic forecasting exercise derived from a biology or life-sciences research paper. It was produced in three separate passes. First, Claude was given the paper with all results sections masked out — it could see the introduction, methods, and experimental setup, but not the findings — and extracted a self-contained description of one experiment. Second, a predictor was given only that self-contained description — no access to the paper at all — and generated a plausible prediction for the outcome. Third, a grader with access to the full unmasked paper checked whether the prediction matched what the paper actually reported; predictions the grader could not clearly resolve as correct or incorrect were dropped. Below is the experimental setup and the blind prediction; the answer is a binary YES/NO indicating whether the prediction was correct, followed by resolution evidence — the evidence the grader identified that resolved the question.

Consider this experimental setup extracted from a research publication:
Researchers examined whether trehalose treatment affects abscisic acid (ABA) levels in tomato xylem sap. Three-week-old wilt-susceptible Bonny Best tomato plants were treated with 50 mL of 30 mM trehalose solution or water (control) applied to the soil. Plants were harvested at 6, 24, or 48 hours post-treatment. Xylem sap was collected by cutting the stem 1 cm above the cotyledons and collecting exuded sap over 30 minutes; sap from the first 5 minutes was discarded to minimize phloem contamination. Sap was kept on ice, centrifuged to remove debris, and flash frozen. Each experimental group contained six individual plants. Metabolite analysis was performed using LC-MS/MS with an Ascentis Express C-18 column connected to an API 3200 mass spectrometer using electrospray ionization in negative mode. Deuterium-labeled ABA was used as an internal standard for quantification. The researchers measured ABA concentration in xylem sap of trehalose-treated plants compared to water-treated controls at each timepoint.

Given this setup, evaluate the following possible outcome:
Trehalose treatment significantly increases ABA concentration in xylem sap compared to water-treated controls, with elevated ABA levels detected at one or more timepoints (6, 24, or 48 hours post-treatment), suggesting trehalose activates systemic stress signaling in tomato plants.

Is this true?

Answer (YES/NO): YES